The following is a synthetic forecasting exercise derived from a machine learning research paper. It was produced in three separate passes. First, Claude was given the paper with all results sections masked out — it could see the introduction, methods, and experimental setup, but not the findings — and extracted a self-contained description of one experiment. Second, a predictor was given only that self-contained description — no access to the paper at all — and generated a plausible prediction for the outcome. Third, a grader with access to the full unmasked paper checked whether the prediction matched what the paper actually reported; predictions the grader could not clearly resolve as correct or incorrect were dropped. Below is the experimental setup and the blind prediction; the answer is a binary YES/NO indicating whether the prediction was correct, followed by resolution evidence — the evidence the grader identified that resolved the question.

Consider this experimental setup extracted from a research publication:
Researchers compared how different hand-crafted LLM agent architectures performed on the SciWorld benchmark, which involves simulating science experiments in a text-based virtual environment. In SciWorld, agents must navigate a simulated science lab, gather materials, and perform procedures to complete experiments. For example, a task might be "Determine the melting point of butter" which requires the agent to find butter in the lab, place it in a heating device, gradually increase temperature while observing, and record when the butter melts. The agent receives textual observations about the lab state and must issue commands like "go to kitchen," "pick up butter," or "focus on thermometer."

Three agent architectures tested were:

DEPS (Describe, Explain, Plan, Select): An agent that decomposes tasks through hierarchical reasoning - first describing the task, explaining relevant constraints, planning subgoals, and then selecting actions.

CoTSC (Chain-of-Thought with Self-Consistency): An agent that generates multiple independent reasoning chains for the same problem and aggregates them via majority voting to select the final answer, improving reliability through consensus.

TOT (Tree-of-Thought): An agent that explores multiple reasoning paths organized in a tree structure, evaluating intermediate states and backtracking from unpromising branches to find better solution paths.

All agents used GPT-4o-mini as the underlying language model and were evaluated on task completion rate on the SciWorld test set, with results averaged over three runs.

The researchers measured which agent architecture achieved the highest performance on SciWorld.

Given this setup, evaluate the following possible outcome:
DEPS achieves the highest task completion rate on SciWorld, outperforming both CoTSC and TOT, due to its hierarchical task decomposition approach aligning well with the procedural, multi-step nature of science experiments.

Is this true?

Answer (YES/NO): YES